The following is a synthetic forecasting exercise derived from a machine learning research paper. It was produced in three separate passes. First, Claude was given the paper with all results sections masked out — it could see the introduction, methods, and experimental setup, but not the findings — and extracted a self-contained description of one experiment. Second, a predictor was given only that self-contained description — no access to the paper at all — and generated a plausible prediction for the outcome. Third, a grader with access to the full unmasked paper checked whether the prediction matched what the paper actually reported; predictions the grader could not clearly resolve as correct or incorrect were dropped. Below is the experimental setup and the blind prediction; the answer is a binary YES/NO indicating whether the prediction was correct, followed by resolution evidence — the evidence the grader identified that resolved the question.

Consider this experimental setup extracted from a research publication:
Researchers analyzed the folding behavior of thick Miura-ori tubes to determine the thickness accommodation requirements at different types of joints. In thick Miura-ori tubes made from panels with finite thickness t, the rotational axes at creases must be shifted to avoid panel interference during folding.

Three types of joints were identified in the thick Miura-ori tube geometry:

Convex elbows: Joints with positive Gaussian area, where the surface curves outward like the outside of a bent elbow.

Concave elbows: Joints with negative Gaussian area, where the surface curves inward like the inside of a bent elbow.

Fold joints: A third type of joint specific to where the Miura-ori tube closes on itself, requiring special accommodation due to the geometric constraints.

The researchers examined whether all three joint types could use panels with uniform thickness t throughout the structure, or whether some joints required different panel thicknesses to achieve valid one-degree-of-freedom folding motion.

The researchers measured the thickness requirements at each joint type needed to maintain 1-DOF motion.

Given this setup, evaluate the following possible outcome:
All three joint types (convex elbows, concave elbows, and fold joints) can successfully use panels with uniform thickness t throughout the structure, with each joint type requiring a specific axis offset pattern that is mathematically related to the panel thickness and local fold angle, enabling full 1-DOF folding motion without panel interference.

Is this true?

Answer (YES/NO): NO